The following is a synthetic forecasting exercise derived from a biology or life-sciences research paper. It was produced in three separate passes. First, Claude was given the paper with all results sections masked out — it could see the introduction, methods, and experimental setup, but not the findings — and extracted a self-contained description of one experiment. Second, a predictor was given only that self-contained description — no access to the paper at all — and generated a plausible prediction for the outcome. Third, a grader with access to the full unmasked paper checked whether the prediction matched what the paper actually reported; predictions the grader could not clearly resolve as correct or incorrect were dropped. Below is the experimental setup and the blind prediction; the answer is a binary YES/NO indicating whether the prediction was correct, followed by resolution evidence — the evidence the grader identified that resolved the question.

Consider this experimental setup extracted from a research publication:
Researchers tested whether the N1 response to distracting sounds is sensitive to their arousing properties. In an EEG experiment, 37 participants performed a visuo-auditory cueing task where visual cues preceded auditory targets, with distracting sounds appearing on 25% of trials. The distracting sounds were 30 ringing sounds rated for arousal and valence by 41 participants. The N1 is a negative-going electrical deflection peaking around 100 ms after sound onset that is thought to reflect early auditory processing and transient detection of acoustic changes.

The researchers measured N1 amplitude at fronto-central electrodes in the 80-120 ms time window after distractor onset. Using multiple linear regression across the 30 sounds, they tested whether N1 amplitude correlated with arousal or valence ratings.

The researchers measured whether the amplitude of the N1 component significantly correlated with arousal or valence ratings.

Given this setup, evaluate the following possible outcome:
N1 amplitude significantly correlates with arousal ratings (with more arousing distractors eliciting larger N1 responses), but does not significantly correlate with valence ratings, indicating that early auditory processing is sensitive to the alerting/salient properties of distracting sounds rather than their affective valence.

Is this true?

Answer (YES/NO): NO